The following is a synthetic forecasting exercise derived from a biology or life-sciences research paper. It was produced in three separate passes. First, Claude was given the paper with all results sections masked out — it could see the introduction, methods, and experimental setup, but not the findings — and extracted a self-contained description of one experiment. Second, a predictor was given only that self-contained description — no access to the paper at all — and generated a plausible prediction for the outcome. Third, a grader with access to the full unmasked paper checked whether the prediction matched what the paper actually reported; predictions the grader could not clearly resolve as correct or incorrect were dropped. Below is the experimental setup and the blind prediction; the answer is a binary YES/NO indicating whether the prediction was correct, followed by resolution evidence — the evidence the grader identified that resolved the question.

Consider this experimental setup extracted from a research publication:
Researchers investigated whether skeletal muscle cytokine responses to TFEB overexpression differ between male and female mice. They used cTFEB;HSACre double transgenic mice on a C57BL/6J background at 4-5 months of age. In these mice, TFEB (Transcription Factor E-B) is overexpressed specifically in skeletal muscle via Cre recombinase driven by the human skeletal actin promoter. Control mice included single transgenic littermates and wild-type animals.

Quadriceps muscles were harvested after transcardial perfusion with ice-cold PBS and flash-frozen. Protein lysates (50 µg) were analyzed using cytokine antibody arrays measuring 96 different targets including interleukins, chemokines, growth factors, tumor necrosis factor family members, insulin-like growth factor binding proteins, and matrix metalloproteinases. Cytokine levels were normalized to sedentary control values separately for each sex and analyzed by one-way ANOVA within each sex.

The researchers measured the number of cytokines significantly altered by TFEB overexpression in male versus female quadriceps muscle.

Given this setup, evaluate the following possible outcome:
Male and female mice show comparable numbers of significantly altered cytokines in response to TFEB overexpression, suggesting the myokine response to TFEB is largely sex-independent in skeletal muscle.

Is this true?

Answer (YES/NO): NO